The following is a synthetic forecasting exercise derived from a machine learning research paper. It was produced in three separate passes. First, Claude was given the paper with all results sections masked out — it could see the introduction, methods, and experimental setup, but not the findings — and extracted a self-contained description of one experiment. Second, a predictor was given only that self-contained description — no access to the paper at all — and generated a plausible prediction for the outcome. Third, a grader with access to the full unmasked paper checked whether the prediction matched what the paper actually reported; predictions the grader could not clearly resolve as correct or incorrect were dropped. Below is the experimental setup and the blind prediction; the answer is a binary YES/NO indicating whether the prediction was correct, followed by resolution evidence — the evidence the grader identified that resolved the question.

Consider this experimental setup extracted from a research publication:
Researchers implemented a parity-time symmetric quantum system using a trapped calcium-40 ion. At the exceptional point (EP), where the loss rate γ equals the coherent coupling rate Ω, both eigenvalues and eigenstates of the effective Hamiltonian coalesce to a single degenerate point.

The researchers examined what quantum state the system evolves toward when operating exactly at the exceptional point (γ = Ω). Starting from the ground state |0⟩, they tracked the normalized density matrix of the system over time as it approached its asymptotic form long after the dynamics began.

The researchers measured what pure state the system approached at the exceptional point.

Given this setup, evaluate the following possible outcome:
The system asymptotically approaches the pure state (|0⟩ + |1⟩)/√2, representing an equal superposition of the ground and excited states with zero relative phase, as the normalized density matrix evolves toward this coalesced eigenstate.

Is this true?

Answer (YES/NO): NO